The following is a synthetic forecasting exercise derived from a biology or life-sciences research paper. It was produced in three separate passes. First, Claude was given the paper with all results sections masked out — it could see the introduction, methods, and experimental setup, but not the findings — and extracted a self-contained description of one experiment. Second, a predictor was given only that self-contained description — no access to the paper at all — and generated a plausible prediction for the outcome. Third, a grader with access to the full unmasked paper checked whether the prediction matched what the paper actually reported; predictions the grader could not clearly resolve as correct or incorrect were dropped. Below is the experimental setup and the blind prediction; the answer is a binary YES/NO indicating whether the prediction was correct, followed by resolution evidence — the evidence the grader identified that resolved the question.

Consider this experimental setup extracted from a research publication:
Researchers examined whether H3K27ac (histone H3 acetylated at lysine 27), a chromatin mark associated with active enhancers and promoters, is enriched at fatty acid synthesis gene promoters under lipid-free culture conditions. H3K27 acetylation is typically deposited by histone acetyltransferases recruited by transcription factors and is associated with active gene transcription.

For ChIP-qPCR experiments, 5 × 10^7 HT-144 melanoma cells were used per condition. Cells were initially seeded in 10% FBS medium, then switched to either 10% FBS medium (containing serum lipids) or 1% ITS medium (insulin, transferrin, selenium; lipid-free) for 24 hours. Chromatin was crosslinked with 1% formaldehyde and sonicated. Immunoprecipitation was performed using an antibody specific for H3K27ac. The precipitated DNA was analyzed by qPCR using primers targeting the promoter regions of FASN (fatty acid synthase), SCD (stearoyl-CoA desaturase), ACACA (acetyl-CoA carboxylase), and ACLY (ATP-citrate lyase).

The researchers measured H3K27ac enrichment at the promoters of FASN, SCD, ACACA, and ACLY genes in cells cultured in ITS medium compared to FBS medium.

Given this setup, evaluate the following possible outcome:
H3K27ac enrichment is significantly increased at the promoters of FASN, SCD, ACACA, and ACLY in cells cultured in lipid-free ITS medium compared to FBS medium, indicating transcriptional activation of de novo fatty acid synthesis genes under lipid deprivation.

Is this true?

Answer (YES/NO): NO